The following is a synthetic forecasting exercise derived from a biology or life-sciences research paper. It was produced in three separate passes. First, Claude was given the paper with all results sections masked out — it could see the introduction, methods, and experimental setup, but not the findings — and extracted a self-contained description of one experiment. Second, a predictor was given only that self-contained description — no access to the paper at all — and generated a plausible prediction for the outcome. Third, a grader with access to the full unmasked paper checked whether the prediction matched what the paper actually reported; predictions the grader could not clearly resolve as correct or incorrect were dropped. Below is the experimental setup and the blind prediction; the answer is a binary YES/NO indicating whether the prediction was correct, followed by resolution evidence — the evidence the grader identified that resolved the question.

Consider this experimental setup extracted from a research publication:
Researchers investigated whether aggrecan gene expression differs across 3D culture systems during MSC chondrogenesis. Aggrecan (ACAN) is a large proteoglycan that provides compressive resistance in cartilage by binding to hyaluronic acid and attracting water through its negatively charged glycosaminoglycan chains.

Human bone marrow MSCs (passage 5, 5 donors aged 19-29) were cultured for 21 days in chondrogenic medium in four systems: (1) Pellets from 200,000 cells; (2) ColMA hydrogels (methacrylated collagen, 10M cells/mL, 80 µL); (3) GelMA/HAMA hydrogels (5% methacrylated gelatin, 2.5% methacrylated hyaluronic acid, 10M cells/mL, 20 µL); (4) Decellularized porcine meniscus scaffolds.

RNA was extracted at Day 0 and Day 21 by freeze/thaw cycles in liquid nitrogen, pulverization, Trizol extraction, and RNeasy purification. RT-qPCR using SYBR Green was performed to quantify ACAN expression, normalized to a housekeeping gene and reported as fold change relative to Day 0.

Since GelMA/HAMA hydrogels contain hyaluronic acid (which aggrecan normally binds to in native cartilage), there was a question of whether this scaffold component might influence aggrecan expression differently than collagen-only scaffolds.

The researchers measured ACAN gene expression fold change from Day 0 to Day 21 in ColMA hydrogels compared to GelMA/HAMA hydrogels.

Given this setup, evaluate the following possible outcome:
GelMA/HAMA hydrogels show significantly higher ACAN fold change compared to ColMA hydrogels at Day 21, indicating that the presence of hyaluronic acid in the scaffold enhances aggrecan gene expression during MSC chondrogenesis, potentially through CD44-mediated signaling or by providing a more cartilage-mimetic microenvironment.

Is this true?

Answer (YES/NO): NO